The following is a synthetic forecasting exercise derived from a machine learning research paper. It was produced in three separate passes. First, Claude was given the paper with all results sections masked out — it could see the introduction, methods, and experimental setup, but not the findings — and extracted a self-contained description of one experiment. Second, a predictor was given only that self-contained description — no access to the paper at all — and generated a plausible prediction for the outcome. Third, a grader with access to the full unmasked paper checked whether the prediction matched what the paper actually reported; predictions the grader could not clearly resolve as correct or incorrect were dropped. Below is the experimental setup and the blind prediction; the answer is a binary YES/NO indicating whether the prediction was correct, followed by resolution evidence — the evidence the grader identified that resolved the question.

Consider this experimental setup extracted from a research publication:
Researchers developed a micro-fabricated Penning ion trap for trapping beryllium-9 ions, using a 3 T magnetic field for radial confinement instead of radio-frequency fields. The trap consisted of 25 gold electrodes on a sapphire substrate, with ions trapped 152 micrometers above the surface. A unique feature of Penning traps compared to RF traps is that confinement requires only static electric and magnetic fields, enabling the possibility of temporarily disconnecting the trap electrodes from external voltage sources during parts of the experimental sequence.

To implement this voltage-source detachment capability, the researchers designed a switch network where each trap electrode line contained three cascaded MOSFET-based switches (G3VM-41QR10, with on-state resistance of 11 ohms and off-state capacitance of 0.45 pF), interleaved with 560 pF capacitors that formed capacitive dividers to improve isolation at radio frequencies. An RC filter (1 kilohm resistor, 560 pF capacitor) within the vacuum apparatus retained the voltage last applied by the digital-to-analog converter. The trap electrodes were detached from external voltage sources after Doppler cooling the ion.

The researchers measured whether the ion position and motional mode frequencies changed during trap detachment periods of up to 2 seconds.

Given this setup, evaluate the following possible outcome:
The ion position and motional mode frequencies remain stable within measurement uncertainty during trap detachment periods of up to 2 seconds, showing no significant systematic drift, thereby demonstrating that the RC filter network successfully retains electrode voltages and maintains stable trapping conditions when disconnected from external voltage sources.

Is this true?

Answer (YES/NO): YES